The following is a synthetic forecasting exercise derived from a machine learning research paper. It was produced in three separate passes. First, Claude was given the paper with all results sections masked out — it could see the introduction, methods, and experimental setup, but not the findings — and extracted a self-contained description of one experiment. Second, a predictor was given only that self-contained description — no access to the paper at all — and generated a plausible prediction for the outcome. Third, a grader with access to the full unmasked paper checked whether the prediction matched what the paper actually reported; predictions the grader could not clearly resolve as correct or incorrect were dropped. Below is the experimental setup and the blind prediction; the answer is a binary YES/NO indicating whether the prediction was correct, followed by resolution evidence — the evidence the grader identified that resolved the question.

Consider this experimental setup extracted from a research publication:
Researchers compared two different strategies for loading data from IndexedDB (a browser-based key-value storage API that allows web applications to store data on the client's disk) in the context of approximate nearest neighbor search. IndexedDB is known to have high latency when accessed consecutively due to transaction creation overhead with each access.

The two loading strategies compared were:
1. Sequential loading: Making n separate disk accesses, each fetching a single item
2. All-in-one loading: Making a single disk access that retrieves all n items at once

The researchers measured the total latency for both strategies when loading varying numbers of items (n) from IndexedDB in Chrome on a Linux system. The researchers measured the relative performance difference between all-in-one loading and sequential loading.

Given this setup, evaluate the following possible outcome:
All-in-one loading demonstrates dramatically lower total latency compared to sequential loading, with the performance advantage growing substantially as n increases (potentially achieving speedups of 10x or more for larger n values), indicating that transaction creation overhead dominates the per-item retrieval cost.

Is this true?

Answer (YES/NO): NO